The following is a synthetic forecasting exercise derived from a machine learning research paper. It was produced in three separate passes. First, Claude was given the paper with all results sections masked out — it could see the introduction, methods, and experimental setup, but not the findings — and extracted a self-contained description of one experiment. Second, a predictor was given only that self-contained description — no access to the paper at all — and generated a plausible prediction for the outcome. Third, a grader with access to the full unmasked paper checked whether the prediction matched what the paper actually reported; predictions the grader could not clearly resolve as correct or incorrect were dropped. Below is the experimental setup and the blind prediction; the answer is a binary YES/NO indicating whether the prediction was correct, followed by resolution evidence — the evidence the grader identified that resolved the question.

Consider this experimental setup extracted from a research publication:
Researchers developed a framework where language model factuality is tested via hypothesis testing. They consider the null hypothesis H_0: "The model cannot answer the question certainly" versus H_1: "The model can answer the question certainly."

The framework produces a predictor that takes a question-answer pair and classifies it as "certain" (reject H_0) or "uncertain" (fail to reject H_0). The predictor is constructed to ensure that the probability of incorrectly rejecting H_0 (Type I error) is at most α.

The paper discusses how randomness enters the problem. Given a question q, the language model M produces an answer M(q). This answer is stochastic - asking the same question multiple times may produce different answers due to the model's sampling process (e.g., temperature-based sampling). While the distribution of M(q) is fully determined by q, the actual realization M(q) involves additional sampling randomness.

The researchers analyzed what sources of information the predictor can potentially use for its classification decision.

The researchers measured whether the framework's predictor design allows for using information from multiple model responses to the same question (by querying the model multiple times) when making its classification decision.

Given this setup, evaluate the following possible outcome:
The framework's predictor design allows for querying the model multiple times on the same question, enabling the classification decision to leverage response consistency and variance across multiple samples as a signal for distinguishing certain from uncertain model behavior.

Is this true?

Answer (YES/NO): YES